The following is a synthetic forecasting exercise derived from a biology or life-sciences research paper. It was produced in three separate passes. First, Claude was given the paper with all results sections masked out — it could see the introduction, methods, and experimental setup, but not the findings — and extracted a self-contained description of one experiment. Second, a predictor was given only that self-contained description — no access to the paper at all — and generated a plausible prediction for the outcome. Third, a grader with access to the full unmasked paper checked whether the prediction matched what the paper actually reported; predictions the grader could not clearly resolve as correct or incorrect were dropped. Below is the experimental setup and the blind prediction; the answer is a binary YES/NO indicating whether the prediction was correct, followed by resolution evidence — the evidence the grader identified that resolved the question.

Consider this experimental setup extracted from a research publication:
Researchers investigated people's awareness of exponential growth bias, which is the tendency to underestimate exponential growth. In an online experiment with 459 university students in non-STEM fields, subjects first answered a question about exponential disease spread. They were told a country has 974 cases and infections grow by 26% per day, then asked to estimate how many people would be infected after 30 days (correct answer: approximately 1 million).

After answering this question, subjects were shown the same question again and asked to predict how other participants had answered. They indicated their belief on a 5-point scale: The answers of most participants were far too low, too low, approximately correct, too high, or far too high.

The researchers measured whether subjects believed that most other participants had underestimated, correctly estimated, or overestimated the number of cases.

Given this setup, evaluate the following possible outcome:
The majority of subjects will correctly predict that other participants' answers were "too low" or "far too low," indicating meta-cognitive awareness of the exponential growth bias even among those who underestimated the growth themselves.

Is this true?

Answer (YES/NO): YES